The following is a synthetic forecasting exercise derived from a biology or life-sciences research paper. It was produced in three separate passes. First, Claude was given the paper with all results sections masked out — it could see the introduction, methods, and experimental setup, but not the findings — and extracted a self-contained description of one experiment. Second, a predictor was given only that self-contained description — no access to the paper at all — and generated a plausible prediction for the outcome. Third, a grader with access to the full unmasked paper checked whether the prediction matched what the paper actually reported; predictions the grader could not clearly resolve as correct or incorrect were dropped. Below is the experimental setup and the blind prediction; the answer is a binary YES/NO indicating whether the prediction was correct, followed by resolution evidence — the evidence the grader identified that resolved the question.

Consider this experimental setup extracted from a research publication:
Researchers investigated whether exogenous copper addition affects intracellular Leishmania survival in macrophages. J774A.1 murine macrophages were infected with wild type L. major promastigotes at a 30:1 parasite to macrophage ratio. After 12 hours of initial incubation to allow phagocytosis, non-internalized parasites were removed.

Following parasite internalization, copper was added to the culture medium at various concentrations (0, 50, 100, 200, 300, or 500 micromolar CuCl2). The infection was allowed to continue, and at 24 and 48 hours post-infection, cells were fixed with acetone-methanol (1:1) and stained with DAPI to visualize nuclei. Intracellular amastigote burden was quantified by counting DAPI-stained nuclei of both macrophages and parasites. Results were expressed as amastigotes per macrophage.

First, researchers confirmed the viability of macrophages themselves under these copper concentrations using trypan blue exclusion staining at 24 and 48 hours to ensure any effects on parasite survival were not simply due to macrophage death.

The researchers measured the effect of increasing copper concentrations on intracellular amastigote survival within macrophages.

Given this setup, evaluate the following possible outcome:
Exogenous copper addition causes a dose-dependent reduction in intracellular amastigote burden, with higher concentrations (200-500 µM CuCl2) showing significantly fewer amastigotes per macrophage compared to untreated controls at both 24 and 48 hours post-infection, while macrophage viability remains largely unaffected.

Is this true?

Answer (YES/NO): NO